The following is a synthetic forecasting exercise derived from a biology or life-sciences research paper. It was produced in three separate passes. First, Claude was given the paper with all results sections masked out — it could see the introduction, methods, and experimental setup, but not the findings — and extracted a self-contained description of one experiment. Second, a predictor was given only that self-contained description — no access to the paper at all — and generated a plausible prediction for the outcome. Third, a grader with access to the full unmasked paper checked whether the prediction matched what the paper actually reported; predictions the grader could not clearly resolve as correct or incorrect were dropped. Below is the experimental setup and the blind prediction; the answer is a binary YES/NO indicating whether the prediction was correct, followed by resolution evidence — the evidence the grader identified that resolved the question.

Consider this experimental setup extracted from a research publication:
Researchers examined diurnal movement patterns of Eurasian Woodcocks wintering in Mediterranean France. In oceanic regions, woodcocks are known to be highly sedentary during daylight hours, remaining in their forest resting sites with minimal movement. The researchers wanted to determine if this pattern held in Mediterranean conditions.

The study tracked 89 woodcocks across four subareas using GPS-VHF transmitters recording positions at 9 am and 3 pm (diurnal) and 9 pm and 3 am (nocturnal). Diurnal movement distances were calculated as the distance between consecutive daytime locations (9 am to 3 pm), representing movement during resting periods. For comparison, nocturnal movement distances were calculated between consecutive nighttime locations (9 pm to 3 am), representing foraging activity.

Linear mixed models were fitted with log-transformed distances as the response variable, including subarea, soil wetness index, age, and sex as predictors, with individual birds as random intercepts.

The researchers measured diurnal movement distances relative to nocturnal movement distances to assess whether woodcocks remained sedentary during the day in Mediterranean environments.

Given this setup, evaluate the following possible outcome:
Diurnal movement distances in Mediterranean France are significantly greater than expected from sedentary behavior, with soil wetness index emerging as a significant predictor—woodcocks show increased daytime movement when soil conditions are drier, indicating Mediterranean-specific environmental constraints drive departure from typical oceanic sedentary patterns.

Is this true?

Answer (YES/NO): NO